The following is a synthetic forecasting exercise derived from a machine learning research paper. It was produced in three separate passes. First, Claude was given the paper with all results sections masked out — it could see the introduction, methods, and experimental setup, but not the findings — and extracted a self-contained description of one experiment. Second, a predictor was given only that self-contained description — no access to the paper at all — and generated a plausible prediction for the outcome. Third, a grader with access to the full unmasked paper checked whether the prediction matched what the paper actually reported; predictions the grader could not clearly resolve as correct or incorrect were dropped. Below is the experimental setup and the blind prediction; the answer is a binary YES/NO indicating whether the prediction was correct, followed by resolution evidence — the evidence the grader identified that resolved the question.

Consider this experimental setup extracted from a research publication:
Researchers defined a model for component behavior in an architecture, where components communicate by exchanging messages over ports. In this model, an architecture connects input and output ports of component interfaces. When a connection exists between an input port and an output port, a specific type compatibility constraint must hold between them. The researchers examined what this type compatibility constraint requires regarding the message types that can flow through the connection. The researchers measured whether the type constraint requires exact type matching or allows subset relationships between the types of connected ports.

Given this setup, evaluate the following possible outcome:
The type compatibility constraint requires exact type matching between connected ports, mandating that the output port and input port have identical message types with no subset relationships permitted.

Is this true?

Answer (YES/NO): NO